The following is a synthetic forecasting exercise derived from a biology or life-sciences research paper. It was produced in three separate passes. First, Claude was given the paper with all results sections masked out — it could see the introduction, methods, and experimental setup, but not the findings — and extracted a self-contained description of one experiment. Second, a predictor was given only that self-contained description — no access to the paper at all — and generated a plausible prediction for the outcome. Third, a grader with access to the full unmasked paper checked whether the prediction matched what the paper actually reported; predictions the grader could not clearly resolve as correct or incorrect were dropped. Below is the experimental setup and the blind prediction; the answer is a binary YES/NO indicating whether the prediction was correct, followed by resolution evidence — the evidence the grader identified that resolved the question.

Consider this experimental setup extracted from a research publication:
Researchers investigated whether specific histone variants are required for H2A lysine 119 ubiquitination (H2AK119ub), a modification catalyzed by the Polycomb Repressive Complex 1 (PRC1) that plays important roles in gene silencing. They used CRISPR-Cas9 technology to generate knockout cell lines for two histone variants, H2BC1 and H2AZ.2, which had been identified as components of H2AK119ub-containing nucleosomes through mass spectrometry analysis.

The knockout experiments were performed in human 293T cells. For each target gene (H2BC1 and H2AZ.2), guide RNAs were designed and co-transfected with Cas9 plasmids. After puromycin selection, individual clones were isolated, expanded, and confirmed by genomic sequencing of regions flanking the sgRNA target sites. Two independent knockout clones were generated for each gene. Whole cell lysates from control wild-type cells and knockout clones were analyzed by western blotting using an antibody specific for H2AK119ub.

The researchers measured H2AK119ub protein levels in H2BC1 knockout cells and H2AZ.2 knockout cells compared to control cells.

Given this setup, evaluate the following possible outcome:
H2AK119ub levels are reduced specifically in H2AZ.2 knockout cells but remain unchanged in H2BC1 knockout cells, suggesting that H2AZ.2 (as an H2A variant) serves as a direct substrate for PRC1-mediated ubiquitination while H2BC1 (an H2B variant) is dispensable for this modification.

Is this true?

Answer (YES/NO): NO